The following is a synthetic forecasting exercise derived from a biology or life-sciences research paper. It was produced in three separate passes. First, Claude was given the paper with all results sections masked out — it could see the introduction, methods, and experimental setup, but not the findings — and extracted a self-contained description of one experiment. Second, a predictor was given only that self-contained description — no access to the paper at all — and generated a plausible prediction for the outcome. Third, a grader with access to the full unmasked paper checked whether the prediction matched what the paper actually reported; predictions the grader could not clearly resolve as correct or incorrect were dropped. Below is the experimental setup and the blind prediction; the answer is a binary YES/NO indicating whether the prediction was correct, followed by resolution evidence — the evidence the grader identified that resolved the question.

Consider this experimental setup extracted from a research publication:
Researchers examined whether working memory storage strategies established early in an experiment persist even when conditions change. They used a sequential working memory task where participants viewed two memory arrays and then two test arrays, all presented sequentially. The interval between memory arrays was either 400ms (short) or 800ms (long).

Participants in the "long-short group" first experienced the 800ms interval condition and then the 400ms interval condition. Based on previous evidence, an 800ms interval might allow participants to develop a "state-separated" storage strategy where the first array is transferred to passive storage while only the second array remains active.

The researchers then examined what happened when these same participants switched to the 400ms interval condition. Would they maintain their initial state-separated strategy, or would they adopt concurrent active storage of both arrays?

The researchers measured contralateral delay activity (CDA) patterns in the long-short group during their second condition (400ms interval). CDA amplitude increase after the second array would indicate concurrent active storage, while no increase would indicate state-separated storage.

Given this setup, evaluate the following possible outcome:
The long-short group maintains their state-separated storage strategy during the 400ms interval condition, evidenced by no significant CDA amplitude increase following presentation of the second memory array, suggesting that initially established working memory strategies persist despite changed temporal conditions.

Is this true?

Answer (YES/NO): YES